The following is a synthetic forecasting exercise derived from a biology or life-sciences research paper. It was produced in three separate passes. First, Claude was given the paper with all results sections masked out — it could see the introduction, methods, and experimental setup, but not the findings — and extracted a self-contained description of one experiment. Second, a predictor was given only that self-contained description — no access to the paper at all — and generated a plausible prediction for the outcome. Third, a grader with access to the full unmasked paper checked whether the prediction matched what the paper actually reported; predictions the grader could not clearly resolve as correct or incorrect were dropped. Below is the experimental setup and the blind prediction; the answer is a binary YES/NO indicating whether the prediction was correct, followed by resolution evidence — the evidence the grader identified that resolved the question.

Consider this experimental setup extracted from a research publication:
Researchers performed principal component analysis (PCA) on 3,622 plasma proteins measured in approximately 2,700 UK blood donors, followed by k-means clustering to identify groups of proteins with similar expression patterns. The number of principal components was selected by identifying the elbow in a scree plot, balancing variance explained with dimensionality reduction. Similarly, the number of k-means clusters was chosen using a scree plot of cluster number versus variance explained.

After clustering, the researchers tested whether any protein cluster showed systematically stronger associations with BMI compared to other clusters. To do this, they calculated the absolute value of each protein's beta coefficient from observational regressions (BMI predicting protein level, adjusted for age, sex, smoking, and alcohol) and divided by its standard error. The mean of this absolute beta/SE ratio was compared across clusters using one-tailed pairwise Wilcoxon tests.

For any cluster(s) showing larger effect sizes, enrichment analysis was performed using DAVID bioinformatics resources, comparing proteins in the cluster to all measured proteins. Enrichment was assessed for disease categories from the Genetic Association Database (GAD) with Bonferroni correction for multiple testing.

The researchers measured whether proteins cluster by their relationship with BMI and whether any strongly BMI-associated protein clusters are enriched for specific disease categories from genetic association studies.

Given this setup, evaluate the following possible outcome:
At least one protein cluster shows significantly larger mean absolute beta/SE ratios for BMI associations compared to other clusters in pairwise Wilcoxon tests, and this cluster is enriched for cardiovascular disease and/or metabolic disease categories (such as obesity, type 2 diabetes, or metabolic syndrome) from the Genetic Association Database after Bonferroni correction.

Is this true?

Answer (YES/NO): YES